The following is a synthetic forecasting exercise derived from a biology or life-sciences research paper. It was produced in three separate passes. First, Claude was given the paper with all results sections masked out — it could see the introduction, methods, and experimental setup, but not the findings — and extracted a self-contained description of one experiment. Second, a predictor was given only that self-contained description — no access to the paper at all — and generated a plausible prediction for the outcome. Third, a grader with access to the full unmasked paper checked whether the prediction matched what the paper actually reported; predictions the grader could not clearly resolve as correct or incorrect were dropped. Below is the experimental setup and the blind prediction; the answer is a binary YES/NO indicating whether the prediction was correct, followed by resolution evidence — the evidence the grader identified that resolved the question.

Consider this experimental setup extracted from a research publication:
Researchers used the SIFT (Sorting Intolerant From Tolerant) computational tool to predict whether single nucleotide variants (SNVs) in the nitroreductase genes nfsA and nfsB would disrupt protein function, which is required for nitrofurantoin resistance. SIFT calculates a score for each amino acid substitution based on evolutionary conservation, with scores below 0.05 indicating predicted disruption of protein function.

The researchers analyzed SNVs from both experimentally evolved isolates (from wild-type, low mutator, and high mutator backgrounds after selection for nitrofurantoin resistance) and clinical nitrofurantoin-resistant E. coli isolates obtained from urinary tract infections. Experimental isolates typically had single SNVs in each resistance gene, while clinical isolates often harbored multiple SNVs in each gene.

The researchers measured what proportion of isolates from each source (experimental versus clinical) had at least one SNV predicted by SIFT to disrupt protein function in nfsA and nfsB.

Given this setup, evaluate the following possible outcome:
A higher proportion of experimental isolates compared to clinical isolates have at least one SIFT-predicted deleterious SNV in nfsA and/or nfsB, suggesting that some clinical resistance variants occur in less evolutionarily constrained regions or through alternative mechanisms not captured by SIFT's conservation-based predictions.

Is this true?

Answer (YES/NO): YES